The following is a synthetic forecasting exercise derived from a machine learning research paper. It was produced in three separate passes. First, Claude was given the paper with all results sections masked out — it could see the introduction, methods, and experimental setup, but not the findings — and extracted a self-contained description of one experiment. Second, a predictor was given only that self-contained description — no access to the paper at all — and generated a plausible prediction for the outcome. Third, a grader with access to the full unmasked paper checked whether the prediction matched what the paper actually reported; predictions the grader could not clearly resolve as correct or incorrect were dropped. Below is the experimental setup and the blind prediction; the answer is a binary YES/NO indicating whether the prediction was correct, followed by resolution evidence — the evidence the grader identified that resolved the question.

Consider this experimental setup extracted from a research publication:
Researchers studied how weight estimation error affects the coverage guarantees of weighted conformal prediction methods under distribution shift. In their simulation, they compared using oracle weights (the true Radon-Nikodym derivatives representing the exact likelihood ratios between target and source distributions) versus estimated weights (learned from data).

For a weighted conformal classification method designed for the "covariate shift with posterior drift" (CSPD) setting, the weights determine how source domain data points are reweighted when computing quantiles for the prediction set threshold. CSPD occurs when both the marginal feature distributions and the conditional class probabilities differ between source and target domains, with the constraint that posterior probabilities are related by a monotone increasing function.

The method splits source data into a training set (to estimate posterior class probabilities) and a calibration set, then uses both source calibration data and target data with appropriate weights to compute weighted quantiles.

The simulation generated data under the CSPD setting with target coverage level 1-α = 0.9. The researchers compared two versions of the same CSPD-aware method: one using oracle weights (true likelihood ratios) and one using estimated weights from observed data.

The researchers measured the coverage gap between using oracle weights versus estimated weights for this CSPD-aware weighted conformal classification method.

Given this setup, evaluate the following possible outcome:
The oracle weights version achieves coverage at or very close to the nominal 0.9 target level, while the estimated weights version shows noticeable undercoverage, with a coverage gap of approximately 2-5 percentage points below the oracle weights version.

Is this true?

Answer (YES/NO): NO